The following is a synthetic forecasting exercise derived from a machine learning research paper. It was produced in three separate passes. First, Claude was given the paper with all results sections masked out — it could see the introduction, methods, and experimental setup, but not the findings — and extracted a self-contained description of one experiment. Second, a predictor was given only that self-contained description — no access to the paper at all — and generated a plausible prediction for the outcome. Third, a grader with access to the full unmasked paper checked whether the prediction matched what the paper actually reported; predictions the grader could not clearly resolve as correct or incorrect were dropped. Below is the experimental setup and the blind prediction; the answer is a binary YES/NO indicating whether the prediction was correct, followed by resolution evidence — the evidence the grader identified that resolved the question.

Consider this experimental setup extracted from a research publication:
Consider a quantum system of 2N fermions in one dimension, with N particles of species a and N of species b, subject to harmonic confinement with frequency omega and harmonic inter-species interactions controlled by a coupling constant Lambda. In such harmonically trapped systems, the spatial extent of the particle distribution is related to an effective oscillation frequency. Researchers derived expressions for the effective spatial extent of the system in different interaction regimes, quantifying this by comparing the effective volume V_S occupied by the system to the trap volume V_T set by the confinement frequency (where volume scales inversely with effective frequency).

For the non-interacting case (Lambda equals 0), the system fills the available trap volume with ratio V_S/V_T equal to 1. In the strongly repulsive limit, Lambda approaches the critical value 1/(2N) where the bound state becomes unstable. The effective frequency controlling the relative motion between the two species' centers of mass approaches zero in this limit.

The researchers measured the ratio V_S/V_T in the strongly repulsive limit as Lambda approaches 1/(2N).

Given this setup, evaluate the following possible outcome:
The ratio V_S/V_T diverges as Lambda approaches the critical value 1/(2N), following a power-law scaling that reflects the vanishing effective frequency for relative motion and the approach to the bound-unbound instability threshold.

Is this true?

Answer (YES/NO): NO